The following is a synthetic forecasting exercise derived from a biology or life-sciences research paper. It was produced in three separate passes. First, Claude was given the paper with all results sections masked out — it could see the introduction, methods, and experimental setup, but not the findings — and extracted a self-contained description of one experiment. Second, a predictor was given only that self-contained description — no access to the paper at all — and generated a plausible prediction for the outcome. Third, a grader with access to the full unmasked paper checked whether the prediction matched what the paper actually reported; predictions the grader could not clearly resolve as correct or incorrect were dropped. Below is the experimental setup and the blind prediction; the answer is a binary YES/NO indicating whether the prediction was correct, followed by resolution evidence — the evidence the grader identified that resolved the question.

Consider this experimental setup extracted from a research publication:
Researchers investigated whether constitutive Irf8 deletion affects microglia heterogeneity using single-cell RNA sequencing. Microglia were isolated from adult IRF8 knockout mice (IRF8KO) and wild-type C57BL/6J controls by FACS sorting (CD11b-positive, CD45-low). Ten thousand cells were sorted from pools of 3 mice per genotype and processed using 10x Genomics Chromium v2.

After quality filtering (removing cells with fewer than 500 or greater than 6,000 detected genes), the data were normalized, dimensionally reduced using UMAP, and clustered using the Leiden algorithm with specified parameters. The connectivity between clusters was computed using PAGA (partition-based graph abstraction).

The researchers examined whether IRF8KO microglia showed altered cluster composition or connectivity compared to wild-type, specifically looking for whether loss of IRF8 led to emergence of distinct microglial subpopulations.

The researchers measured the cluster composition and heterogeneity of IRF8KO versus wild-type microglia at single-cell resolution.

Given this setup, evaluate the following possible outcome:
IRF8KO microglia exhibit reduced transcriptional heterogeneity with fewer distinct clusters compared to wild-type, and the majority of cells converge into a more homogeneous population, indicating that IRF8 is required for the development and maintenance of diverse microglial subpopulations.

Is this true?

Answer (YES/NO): NO